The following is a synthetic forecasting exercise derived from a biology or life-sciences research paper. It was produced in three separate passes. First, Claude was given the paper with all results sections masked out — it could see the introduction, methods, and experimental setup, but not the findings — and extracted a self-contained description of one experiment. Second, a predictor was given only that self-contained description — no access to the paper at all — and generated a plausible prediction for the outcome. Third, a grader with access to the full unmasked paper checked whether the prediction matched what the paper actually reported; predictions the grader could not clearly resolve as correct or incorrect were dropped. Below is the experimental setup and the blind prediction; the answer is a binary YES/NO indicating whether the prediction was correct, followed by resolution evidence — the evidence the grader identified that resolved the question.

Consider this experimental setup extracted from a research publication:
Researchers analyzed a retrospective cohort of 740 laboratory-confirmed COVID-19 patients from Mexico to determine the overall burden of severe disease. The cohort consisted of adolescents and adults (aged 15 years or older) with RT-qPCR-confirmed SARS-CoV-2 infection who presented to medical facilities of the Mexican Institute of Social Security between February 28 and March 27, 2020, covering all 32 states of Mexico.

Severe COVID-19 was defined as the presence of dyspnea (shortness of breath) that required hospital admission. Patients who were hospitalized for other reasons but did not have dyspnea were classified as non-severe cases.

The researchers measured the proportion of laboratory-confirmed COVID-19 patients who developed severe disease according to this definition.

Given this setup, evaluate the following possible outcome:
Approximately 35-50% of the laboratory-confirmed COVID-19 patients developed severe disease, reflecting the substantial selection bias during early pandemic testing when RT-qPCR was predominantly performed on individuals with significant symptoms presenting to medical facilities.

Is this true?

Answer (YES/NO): NO